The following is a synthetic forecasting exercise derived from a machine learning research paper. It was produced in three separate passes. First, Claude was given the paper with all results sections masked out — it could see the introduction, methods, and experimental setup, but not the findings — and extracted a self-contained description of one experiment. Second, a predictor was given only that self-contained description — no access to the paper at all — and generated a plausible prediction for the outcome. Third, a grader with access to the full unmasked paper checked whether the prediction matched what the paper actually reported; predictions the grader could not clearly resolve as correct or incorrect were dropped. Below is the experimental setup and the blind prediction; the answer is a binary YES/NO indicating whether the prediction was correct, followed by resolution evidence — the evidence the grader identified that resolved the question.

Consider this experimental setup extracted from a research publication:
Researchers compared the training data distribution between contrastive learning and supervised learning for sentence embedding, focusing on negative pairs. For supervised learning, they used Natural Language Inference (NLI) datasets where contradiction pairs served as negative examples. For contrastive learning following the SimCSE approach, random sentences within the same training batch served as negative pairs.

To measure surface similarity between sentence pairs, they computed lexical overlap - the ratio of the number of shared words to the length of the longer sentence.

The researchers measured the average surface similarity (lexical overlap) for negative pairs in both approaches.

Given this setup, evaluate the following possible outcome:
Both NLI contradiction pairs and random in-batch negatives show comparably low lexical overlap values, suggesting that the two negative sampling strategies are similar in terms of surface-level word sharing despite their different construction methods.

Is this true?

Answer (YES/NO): NO